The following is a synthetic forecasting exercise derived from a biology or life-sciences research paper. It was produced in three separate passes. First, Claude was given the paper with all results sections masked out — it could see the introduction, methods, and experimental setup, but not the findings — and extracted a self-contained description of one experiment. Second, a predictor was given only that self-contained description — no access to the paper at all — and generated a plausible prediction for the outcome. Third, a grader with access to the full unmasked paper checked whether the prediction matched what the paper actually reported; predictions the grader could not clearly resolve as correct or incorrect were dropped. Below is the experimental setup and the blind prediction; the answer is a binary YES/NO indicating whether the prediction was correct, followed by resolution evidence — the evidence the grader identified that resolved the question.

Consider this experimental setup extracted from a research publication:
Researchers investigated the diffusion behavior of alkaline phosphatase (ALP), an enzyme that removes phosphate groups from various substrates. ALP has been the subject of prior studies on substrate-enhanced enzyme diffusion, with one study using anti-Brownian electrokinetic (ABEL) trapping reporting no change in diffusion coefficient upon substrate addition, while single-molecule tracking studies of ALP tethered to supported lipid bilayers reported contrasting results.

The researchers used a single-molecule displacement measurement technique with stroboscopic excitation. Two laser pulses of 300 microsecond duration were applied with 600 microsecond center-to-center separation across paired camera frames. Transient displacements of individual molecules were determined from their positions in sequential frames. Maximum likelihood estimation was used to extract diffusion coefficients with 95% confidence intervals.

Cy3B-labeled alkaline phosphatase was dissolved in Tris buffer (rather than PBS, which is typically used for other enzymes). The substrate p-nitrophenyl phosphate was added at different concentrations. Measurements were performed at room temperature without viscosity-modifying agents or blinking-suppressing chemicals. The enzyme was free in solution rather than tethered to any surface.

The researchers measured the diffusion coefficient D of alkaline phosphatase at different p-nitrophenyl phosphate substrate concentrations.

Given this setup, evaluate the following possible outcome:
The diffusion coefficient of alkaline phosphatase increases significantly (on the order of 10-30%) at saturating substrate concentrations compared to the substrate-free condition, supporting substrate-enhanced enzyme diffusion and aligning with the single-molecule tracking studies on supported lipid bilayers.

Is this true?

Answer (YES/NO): NO